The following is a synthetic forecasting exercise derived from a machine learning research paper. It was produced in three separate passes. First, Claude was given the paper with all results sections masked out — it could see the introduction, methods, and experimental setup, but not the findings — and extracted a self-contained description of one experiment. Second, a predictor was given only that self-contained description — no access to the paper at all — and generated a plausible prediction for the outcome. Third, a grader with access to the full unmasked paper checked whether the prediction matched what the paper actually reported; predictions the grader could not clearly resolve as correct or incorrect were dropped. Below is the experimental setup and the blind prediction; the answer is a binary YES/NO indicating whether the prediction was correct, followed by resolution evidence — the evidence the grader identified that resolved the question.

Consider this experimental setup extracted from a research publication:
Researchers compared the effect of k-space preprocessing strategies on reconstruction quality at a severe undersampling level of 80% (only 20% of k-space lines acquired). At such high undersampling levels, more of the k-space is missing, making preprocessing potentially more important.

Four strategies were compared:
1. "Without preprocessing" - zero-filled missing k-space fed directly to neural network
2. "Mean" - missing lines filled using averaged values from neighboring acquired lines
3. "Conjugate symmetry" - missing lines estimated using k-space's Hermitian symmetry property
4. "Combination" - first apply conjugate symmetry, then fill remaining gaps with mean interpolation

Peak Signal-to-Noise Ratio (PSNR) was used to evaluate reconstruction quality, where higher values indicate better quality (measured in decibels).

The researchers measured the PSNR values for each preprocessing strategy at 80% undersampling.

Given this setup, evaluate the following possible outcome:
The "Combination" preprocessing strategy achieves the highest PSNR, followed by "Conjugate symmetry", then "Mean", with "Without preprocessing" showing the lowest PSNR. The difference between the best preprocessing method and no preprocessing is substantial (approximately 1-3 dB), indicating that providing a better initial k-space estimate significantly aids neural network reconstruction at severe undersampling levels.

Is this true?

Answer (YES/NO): NO